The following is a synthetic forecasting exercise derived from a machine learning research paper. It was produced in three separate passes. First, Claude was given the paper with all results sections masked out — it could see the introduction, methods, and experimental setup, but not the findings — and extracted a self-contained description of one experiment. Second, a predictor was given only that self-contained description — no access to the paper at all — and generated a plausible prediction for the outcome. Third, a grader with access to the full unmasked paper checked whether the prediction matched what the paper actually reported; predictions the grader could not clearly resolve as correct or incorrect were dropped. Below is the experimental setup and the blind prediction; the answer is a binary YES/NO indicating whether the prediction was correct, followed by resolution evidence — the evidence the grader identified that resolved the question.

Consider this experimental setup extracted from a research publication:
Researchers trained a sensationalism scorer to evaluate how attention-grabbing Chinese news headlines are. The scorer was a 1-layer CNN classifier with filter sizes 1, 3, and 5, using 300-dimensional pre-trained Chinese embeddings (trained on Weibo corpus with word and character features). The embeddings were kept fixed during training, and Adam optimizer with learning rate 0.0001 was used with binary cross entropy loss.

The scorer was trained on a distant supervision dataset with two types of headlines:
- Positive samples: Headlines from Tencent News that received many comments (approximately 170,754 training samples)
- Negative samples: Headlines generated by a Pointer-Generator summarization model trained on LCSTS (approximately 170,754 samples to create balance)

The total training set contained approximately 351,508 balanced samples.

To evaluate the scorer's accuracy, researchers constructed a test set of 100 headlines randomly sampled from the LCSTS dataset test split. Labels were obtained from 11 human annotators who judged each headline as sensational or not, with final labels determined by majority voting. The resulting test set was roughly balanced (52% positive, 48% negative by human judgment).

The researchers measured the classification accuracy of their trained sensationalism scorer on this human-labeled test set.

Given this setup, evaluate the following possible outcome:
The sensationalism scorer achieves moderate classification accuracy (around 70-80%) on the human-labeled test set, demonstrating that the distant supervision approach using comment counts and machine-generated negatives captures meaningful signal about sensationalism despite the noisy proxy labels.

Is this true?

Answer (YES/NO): NO